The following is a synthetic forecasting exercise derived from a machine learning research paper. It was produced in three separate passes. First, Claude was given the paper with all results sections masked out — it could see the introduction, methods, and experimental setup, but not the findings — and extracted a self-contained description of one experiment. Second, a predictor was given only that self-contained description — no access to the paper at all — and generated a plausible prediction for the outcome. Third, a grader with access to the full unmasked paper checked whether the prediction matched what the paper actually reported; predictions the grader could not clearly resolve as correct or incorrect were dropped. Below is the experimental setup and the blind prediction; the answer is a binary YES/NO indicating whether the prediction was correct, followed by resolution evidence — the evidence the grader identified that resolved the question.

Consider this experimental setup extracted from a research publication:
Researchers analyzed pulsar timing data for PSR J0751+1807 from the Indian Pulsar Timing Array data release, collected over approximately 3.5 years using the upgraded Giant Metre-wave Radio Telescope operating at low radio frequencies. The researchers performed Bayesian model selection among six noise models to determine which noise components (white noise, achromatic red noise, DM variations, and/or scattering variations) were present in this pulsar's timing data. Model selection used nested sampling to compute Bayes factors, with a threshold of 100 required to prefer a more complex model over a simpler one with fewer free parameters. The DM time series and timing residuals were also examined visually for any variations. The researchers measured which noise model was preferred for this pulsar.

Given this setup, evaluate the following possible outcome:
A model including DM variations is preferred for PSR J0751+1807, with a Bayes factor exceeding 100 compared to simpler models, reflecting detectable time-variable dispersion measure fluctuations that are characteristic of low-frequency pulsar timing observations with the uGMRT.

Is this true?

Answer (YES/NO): NO